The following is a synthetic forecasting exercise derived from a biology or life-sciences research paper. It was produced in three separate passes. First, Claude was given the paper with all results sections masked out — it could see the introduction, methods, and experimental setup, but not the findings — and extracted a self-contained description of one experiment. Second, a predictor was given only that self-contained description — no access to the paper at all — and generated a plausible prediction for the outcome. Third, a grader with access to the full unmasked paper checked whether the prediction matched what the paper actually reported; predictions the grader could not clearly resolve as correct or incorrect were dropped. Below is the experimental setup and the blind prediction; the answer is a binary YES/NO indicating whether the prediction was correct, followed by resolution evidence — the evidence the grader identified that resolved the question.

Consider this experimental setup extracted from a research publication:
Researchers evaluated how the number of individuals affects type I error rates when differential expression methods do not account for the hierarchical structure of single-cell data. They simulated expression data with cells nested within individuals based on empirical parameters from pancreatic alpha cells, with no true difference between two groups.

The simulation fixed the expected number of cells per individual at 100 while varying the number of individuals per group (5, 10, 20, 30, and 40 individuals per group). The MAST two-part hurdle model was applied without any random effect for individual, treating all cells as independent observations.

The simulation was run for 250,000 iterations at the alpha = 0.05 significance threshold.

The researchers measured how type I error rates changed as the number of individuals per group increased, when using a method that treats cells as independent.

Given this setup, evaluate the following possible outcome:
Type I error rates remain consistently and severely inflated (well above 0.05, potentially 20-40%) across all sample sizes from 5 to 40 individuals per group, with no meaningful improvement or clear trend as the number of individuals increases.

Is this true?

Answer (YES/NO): NO